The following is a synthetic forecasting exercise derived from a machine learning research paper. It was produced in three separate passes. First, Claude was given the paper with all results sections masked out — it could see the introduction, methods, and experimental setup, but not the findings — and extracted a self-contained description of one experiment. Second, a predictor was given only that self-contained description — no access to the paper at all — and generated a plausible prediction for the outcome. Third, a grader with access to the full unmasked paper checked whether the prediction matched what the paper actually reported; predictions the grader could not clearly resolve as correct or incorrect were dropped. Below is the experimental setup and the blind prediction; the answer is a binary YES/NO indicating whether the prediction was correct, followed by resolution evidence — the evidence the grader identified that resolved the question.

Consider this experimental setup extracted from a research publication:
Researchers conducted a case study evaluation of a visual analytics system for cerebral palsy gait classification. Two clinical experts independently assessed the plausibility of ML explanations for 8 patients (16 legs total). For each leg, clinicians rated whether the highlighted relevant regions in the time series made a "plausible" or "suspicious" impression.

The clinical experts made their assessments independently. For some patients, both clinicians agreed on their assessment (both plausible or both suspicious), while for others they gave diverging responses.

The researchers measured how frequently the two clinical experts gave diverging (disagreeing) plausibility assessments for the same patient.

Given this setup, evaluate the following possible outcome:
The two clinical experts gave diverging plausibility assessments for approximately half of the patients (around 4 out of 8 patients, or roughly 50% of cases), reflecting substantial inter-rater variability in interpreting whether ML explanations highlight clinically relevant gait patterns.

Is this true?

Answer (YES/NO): NO